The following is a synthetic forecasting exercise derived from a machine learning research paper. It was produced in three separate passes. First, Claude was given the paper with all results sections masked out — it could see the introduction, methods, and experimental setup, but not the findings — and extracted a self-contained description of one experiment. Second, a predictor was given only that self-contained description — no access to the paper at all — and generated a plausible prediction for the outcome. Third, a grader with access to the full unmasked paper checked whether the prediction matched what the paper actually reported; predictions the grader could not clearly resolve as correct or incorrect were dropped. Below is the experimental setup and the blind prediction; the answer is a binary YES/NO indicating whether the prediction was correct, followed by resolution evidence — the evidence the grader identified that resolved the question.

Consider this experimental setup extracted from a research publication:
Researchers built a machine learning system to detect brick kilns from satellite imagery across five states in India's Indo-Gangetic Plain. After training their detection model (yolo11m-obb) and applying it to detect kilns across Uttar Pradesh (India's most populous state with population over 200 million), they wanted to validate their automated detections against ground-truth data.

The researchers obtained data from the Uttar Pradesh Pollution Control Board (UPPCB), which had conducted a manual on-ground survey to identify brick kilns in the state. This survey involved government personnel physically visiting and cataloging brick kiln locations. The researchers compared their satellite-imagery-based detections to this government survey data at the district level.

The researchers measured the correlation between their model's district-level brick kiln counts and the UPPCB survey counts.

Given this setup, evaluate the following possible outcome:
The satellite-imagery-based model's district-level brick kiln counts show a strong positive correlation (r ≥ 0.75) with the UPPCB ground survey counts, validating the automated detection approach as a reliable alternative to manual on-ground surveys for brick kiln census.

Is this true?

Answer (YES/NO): YES